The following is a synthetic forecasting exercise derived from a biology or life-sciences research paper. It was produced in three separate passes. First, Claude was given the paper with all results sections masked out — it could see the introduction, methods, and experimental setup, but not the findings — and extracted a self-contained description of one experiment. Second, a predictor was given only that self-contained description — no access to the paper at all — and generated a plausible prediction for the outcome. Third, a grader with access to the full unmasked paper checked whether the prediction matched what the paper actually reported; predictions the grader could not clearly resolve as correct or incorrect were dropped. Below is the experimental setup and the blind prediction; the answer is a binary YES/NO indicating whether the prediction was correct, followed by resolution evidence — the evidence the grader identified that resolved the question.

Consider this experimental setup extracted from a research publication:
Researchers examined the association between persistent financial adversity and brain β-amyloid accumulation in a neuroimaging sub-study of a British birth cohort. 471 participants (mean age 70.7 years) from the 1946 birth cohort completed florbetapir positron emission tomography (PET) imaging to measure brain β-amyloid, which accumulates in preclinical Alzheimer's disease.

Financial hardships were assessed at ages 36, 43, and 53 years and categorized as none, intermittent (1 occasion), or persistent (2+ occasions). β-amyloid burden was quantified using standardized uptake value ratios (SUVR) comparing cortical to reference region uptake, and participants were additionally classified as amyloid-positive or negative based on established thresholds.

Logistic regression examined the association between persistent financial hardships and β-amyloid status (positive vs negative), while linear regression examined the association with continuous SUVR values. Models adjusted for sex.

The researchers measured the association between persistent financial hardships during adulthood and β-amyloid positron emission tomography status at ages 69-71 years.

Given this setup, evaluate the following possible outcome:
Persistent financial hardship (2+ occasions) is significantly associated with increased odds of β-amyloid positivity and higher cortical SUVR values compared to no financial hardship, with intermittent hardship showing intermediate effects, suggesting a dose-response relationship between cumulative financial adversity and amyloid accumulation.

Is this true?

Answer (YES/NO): NO